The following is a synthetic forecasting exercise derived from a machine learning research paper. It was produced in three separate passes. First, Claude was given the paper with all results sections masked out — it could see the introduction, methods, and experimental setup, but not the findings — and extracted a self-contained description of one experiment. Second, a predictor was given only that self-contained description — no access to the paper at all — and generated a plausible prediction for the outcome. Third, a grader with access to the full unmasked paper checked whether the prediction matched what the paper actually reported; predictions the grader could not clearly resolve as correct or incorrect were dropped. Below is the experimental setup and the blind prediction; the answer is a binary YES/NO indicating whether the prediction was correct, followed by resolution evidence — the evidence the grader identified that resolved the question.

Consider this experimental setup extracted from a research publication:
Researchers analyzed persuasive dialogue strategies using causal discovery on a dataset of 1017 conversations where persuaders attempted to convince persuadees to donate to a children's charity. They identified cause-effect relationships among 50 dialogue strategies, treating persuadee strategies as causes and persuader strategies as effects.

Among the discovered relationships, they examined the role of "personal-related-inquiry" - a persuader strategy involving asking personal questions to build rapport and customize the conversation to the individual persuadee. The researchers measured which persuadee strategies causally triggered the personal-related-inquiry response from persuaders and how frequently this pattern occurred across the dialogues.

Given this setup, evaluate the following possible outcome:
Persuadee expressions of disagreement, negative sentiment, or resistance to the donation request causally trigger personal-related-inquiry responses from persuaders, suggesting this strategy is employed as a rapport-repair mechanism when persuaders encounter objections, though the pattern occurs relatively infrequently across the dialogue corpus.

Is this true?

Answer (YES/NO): NO